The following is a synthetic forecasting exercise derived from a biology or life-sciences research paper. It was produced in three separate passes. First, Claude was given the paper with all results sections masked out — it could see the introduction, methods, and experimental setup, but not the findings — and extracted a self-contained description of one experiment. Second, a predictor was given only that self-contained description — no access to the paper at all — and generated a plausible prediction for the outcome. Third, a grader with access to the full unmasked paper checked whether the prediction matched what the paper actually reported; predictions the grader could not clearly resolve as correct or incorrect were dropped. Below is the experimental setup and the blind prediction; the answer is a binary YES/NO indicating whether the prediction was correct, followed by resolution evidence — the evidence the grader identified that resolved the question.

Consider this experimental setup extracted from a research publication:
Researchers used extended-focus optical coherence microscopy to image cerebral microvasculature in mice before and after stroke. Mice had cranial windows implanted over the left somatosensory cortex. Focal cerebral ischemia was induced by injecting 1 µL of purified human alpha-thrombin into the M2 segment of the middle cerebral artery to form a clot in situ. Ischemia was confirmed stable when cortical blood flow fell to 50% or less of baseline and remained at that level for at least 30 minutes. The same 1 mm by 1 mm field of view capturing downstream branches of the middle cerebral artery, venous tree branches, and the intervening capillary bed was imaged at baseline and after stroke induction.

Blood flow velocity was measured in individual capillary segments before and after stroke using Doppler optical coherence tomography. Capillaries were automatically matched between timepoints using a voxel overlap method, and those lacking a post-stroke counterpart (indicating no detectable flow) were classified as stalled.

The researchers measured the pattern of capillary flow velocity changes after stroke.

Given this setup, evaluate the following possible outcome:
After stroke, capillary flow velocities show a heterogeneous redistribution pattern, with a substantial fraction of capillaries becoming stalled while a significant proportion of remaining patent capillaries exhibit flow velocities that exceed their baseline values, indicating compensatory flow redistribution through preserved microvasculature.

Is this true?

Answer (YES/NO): YES